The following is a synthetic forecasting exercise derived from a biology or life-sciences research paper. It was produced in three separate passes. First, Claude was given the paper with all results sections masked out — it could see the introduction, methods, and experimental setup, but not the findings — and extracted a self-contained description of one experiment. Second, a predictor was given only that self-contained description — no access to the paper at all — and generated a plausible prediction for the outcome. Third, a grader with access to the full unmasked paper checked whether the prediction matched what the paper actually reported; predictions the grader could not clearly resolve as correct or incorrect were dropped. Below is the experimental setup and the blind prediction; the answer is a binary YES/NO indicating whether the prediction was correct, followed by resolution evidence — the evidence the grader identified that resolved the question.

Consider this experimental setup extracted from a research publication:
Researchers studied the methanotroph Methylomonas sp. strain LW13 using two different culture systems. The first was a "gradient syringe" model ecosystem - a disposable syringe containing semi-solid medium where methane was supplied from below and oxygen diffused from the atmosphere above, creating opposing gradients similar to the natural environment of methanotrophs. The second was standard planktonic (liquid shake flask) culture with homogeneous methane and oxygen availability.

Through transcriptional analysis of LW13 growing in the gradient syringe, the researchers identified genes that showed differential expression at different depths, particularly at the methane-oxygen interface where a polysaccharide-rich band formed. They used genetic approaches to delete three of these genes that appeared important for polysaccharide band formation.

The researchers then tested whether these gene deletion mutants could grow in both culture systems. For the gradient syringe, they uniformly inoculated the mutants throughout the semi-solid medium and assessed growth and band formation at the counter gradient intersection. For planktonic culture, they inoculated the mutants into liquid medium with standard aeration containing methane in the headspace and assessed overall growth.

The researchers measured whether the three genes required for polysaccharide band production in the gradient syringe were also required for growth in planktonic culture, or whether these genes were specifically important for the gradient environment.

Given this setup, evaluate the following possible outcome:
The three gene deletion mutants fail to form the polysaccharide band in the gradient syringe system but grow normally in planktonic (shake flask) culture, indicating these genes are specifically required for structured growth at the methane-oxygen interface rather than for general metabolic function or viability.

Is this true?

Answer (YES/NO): YES